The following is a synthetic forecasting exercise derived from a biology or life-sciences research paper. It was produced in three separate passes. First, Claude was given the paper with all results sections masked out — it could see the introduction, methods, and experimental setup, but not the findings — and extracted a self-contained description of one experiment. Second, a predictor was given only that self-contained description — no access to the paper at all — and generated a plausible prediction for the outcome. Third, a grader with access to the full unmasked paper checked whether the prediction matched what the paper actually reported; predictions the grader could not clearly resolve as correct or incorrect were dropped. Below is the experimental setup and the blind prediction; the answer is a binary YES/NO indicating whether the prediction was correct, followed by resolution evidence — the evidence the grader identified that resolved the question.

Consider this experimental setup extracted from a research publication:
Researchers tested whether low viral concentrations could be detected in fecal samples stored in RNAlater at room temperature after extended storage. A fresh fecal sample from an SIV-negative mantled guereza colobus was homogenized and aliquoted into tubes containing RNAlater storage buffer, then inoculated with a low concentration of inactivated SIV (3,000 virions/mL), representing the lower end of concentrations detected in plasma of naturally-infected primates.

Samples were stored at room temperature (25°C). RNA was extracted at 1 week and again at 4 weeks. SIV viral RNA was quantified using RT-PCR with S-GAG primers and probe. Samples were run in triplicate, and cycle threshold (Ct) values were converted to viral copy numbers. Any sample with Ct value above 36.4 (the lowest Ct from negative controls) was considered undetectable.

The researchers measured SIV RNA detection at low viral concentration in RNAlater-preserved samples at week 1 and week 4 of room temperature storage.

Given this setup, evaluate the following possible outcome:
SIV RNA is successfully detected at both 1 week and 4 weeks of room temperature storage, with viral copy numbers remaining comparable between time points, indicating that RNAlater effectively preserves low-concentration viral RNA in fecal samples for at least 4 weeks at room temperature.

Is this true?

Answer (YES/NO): YES